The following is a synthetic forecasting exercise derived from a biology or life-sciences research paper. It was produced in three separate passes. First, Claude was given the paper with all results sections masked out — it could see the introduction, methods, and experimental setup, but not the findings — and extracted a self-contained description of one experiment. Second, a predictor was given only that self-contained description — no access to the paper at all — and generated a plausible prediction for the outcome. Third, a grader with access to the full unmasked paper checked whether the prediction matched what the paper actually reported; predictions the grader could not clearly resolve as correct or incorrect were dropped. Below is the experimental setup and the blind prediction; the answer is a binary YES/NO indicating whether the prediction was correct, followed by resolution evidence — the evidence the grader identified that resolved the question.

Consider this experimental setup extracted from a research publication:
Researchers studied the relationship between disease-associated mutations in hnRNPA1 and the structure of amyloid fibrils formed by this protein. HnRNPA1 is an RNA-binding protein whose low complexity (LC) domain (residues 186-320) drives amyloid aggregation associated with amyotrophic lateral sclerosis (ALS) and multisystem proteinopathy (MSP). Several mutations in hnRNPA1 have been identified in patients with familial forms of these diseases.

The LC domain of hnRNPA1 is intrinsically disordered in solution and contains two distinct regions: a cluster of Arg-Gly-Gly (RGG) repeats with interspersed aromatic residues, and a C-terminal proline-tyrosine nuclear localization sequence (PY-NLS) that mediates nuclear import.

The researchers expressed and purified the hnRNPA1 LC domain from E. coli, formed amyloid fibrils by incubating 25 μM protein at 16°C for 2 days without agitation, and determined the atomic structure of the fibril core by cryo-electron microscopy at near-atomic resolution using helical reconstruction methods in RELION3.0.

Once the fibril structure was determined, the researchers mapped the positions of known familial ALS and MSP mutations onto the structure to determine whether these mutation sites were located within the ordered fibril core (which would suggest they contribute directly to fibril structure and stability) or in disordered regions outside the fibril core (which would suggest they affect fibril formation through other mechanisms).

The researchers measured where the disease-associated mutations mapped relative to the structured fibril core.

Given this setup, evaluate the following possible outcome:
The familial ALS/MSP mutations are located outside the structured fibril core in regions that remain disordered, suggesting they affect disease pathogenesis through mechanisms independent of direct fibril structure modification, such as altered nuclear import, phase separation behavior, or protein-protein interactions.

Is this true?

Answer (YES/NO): NO